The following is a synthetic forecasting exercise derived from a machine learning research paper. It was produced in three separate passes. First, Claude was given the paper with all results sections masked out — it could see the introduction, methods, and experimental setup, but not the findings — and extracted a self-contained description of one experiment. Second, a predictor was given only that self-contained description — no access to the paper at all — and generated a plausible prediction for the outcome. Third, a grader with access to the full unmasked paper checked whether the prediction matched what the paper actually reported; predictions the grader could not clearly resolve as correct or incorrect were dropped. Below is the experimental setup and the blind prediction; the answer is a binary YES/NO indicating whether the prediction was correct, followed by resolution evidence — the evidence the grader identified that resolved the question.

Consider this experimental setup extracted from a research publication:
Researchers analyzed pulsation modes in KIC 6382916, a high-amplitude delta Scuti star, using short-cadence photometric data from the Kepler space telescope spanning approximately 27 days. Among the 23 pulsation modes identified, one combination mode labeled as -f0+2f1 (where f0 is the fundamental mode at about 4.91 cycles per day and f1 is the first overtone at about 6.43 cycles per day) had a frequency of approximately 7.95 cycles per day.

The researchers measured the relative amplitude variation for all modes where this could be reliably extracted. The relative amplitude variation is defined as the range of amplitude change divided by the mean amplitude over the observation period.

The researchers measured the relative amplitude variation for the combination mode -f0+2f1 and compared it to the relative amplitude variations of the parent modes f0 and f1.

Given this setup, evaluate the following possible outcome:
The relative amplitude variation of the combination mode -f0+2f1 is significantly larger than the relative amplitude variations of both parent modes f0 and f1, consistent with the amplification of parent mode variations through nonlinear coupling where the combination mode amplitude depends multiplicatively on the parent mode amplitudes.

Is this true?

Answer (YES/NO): YES